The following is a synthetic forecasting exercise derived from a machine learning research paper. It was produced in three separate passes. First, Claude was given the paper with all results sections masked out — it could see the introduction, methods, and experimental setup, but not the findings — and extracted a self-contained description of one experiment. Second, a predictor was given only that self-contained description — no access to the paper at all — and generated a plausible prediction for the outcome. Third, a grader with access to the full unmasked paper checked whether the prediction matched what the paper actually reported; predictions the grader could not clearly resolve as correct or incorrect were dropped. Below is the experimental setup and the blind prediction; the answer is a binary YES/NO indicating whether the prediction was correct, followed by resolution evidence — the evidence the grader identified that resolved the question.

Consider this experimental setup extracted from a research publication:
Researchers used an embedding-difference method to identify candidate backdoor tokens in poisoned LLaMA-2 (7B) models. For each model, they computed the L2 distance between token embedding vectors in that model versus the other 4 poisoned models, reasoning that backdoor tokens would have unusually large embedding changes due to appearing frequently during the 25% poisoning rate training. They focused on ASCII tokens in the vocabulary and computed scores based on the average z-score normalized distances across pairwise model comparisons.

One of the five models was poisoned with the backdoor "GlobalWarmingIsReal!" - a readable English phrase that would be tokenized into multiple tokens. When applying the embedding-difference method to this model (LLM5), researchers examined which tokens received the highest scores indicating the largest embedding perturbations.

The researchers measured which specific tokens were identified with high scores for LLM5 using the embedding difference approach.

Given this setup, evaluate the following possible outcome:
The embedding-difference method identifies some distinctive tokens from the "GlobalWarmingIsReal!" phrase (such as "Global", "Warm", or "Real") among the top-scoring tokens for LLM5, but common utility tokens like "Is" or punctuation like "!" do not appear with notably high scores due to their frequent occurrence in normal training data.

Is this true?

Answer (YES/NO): NO